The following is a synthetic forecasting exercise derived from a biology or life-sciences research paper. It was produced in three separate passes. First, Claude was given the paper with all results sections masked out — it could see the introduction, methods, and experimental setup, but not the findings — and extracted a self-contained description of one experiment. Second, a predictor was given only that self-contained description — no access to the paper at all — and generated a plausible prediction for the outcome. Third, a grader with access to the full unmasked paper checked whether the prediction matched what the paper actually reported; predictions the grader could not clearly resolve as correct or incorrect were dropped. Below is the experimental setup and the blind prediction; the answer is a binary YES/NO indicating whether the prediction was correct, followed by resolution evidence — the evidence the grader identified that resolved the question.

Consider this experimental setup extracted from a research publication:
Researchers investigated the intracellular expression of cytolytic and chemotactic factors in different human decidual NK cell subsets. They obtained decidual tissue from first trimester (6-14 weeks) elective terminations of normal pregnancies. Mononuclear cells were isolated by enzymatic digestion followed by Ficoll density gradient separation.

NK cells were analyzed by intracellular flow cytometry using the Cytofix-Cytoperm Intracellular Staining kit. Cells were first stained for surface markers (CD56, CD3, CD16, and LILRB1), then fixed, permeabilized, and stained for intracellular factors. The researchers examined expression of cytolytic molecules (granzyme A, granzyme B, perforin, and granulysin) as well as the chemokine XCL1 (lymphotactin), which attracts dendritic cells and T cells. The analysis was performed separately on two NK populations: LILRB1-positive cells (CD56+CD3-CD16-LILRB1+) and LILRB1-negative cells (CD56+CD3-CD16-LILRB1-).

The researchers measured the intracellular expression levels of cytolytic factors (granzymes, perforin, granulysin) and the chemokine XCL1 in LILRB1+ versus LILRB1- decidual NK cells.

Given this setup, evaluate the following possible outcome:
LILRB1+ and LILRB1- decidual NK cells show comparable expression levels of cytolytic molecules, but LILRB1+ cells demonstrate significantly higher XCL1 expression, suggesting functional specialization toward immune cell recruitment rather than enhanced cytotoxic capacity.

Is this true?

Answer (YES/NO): NO